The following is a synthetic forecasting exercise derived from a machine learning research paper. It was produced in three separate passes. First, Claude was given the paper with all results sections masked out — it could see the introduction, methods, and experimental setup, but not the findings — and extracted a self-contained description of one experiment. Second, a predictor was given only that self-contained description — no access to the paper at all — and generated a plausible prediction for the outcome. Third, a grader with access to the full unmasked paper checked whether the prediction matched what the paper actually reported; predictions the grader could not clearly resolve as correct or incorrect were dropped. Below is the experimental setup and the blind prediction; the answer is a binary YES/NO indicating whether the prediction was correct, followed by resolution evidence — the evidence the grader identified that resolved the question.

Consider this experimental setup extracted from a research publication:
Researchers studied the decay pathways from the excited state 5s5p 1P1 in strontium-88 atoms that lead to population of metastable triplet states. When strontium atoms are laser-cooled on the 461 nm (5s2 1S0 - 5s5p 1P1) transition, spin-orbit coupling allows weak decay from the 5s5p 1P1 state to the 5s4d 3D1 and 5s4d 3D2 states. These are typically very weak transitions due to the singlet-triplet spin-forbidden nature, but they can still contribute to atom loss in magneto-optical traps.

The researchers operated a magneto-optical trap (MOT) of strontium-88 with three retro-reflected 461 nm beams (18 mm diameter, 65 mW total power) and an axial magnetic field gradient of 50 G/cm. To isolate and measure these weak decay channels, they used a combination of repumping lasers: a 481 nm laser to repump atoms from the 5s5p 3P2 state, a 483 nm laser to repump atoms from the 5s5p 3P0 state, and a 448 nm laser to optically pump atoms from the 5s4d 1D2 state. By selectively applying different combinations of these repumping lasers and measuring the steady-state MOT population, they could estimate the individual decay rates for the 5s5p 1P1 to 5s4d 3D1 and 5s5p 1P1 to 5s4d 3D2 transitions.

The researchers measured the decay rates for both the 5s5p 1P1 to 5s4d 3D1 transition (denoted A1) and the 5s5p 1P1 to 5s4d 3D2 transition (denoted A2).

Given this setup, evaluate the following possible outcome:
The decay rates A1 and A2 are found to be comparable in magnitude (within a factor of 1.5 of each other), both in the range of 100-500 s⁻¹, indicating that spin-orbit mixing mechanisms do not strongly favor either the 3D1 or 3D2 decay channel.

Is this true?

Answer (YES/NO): NO